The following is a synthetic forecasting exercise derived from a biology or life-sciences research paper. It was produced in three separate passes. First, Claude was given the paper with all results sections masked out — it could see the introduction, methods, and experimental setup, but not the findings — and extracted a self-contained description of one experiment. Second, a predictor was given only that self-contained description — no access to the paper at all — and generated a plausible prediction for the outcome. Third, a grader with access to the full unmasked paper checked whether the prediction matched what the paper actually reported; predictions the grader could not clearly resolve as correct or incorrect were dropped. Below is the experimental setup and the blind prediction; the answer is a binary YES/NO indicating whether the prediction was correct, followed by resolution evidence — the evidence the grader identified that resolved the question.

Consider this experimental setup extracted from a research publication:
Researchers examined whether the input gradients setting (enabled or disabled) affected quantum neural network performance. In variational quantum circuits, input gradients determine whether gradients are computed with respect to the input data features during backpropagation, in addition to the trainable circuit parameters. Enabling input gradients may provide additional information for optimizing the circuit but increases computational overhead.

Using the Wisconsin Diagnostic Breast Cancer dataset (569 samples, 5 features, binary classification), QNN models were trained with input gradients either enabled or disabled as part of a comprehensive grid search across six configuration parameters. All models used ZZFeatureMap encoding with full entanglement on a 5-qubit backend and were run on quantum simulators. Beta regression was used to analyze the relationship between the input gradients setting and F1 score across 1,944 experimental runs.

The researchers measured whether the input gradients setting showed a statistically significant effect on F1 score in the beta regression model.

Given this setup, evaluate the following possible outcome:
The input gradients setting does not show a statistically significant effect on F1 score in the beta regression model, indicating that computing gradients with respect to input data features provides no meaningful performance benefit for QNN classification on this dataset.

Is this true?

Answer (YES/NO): NO